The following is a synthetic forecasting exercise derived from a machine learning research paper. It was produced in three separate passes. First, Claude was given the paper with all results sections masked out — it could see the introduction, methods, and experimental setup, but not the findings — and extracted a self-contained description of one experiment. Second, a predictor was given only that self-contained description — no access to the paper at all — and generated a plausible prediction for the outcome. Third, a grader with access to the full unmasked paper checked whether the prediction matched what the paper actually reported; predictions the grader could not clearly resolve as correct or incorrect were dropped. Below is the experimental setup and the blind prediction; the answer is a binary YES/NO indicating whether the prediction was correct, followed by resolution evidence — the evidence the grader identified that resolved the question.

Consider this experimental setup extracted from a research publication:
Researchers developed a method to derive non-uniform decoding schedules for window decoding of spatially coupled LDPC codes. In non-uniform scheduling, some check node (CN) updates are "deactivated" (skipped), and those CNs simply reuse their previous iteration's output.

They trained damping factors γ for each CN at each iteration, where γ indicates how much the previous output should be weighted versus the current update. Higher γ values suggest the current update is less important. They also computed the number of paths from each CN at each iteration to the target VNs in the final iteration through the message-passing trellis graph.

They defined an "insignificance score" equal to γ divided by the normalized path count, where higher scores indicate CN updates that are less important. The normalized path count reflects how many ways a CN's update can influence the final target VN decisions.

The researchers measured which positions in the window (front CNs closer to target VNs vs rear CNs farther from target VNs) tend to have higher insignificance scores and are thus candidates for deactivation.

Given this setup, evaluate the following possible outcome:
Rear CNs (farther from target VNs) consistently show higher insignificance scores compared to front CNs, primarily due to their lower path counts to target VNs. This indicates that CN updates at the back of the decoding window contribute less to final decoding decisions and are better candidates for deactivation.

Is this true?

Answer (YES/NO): YES